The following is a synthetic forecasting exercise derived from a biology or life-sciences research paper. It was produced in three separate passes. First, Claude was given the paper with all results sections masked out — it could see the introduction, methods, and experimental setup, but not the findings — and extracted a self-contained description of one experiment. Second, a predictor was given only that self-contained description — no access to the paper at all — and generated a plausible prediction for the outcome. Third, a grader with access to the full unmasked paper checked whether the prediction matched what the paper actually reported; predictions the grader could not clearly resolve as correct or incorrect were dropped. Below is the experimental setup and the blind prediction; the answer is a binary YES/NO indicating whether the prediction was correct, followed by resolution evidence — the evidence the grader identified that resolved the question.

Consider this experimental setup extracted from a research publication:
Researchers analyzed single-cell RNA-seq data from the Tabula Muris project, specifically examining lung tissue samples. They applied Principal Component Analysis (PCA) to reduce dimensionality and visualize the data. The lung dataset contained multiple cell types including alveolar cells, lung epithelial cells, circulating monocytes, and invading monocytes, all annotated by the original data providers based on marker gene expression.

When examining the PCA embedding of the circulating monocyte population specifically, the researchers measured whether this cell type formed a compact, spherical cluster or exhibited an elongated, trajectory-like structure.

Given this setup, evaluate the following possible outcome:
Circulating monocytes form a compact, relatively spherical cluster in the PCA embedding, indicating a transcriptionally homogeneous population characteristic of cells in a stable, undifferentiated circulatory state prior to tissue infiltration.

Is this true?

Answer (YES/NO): NO